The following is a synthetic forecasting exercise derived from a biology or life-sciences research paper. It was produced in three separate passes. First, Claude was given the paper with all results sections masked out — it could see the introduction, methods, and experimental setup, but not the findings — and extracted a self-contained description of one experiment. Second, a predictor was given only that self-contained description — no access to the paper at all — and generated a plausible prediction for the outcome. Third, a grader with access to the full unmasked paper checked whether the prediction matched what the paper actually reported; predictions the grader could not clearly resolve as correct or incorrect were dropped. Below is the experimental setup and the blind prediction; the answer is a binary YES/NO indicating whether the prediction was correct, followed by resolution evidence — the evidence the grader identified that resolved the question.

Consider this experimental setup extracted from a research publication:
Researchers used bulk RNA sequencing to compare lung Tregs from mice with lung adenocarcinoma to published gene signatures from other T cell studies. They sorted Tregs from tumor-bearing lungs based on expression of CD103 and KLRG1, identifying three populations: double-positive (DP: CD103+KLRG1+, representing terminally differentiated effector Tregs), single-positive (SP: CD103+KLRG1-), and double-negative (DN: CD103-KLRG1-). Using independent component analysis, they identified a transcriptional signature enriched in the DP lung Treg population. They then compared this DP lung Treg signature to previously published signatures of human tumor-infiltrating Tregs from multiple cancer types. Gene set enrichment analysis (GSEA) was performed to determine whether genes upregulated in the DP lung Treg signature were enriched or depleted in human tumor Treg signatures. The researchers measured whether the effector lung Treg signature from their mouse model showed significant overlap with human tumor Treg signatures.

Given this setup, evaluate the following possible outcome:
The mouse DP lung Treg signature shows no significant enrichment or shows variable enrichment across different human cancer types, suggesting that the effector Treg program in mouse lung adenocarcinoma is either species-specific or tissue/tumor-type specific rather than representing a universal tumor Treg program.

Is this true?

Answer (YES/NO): NO